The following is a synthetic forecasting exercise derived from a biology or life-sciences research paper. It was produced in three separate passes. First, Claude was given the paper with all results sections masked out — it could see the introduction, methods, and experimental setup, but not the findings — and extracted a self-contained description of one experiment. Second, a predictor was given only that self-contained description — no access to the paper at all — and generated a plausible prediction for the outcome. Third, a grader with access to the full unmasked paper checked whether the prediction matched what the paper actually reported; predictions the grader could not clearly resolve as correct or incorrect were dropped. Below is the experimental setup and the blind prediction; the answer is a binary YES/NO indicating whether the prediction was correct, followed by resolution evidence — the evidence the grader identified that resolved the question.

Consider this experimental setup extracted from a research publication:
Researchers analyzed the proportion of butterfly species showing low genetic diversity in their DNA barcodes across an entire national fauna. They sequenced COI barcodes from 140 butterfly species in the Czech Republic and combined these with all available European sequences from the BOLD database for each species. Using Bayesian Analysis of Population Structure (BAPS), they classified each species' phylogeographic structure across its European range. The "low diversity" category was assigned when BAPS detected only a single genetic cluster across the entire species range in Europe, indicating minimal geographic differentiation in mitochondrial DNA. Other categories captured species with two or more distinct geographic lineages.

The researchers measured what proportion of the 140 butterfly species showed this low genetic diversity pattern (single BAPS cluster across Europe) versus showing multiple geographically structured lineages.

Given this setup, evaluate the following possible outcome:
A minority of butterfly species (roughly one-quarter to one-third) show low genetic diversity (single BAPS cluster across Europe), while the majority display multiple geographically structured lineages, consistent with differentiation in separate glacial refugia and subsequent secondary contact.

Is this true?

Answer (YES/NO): YES